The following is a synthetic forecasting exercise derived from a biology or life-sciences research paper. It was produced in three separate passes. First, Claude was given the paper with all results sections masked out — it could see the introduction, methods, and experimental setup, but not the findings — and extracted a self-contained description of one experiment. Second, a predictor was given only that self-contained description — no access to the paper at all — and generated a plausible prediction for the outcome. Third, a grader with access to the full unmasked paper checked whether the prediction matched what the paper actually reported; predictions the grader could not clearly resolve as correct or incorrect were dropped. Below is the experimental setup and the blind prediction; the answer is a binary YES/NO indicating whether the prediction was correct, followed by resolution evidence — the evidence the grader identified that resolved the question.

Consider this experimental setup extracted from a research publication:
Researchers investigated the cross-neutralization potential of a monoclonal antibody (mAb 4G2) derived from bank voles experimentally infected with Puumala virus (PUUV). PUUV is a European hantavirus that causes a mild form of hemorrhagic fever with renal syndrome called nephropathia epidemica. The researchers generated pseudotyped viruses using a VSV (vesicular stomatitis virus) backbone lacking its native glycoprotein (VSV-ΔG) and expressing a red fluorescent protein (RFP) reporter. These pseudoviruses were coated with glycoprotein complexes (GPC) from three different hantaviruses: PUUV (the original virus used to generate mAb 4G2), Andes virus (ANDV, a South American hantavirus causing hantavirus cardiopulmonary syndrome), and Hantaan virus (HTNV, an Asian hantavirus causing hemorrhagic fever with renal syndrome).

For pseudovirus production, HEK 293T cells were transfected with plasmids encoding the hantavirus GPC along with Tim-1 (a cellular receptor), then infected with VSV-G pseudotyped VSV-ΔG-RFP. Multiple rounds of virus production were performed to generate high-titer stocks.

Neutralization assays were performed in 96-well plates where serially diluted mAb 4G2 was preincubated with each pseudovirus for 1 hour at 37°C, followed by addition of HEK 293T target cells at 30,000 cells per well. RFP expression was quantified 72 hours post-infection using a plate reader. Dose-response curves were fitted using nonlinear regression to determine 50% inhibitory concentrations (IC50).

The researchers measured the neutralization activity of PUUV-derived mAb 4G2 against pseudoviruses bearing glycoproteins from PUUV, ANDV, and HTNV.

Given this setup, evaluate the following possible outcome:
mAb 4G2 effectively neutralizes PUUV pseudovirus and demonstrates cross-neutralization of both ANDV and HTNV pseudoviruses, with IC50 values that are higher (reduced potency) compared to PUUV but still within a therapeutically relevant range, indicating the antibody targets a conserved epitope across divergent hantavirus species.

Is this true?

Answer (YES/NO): NO